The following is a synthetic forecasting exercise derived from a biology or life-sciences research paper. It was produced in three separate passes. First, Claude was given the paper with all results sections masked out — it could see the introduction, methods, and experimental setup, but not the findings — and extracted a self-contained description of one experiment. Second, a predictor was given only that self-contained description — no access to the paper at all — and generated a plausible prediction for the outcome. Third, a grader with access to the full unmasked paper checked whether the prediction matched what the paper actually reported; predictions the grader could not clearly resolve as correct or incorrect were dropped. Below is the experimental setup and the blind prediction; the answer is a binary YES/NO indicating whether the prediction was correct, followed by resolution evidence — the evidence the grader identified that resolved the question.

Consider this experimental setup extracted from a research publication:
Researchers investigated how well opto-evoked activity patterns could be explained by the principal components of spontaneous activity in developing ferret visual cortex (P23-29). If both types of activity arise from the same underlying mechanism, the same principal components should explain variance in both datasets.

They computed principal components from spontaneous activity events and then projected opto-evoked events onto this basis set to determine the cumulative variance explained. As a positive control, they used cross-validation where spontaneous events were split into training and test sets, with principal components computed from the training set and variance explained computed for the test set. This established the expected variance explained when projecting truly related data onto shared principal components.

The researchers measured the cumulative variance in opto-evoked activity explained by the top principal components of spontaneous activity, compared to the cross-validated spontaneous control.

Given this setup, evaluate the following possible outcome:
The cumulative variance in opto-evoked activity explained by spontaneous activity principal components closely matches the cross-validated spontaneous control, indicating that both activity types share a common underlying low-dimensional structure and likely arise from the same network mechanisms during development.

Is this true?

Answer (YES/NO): YES